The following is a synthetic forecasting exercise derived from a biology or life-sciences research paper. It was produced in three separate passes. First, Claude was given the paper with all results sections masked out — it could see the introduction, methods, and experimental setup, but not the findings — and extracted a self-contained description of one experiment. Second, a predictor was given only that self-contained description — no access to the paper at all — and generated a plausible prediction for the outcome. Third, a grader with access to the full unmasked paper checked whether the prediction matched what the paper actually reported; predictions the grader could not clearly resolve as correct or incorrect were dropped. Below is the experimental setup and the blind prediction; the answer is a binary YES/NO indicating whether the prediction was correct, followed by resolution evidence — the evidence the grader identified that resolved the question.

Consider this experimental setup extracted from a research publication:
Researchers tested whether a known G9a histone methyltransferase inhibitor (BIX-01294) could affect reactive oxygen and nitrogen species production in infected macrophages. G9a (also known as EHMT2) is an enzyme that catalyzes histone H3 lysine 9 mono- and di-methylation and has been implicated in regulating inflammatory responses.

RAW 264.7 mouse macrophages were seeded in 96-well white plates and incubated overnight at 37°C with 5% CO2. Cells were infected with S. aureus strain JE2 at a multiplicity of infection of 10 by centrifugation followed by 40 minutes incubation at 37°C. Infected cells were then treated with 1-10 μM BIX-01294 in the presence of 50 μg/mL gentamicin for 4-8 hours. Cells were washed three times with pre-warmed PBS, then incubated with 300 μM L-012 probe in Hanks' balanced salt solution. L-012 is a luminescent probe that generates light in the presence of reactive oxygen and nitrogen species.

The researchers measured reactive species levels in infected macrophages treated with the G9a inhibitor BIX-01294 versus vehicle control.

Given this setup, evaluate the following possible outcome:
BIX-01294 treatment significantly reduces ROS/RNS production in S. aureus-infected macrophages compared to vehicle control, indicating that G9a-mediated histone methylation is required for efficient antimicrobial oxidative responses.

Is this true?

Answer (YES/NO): YES